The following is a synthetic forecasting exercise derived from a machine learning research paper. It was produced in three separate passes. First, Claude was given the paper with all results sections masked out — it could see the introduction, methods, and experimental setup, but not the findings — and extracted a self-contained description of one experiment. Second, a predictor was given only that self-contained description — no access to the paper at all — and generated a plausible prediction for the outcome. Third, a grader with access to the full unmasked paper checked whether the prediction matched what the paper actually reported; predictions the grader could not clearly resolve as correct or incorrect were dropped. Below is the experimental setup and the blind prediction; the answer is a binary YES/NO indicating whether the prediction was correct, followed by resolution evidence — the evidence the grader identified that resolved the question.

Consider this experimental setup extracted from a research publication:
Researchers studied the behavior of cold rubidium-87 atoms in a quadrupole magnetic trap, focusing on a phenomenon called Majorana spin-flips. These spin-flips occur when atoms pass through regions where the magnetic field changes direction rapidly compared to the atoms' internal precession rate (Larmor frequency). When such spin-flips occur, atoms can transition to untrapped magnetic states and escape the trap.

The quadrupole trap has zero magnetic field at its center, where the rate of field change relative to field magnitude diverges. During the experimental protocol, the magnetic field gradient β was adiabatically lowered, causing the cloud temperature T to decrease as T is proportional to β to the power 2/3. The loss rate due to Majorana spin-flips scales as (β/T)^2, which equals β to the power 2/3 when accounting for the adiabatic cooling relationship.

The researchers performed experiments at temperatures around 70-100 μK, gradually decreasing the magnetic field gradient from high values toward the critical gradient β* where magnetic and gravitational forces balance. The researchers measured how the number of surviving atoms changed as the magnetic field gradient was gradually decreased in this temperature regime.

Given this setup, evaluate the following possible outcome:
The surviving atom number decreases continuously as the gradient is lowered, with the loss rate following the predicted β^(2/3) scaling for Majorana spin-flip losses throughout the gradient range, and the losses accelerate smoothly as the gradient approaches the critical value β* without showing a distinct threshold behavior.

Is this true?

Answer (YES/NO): NO